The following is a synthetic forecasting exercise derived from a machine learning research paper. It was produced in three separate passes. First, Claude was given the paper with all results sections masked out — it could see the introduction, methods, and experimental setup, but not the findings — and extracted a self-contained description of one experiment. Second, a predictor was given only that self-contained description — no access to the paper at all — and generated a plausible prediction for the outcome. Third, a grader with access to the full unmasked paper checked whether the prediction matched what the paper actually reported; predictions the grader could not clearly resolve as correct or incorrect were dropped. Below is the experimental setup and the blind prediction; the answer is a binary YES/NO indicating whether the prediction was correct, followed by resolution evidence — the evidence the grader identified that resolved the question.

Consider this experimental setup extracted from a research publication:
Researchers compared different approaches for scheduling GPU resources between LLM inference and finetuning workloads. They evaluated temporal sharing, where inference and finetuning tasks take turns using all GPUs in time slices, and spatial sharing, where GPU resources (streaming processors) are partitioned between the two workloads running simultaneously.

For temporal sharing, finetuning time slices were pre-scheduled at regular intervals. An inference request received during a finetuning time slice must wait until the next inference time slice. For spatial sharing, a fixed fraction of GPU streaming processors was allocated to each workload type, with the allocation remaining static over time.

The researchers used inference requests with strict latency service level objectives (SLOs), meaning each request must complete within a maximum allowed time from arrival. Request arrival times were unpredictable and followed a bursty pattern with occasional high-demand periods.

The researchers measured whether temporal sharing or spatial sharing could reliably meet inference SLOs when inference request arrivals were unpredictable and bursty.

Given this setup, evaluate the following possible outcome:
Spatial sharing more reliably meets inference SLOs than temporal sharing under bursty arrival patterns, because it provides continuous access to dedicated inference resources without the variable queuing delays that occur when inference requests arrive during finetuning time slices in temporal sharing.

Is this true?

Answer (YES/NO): NO